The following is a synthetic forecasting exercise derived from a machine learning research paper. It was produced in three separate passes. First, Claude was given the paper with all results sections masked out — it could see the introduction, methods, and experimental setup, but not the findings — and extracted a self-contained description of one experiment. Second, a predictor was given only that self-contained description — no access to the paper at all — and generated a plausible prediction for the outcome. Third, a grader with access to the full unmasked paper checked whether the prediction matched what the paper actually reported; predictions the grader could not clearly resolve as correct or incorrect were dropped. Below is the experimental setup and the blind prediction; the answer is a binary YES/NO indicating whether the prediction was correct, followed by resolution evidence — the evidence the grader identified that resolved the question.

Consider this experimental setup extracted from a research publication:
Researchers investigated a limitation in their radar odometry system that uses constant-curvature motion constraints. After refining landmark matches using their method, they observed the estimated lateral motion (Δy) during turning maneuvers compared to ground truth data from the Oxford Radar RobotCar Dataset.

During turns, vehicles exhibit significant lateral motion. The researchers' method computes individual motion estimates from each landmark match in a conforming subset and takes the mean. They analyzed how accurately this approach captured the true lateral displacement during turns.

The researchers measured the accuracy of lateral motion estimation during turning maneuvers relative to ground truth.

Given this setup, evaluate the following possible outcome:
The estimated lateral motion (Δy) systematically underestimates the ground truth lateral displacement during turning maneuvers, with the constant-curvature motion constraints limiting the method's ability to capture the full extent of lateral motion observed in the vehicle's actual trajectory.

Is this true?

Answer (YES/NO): NO